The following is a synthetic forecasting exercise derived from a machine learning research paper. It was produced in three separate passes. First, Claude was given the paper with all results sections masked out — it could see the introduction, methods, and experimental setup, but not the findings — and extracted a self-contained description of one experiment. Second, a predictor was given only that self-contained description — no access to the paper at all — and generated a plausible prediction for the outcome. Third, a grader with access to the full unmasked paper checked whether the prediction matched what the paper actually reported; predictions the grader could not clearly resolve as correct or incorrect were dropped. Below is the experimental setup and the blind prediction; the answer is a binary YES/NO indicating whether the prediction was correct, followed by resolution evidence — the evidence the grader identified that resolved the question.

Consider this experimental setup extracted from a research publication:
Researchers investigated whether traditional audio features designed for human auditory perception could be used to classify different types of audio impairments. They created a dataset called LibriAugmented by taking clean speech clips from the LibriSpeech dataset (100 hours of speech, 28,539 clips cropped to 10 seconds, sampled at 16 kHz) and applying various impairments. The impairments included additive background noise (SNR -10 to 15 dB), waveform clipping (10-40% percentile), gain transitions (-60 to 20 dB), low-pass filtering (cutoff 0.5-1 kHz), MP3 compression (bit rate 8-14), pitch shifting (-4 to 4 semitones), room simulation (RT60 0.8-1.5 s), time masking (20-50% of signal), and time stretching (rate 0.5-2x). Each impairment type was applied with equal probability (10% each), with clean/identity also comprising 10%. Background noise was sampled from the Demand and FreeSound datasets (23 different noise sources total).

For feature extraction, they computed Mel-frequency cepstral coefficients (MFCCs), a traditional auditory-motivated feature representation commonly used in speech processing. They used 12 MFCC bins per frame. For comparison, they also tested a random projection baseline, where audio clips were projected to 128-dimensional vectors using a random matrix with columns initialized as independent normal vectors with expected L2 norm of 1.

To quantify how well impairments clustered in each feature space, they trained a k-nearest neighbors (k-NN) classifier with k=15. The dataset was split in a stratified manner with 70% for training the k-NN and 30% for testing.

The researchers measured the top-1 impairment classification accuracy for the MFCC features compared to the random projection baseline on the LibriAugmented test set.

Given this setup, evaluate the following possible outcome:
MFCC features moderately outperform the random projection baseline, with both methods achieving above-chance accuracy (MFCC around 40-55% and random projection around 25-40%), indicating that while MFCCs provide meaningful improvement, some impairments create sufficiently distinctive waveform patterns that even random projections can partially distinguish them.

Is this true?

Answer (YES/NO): NO